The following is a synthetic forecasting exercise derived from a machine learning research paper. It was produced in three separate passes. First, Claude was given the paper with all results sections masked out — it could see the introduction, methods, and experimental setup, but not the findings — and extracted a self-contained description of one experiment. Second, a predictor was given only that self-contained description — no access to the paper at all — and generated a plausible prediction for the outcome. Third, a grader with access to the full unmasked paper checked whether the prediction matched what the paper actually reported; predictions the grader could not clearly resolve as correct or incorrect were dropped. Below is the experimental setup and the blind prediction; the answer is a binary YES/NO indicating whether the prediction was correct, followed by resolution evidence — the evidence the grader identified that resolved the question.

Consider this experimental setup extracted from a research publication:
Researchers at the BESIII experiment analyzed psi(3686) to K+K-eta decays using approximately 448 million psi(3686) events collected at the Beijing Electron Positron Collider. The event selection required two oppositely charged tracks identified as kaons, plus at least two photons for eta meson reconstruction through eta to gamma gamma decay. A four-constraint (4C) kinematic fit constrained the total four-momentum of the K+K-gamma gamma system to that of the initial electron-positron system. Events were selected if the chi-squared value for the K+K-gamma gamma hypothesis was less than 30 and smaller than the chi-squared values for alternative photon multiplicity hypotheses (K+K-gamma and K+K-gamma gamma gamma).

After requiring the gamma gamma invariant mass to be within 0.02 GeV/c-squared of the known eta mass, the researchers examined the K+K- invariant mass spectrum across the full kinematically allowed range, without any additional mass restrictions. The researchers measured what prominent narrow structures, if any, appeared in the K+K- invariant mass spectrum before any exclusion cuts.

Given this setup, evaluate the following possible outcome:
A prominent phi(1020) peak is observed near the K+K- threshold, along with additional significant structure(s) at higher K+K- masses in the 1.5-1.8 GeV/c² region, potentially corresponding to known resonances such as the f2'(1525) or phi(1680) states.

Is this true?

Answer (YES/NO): NO